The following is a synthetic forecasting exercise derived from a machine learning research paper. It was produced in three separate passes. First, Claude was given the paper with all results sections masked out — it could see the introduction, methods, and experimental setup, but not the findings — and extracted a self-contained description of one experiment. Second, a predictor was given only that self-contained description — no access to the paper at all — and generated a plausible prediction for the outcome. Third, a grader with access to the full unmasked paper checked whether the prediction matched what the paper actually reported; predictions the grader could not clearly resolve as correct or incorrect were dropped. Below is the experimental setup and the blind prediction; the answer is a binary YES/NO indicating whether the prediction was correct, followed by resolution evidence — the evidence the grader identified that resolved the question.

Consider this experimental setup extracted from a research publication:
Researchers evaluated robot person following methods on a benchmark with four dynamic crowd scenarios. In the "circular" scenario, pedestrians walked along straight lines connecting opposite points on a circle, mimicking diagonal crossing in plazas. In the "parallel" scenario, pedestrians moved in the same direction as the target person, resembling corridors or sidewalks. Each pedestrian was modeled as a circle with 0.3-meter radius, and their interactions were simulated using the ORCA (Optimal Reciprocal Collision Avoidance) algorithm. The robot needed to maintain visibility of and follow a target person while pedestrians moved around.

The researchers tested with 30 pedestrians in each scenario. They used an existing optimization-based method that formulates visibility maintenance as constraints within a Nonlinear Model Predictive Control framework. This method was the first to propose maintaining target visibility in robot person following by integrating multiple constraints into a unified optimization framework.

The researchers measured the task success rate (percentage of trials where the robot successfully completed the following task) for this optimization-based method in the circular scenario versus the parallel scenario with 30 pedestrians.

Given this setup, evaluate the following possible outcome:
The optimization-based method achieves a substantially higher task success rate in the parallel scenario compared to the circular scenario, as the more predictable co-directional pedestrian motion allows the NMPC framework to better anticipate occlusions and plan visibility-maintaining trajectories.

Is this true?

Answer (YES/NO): YES